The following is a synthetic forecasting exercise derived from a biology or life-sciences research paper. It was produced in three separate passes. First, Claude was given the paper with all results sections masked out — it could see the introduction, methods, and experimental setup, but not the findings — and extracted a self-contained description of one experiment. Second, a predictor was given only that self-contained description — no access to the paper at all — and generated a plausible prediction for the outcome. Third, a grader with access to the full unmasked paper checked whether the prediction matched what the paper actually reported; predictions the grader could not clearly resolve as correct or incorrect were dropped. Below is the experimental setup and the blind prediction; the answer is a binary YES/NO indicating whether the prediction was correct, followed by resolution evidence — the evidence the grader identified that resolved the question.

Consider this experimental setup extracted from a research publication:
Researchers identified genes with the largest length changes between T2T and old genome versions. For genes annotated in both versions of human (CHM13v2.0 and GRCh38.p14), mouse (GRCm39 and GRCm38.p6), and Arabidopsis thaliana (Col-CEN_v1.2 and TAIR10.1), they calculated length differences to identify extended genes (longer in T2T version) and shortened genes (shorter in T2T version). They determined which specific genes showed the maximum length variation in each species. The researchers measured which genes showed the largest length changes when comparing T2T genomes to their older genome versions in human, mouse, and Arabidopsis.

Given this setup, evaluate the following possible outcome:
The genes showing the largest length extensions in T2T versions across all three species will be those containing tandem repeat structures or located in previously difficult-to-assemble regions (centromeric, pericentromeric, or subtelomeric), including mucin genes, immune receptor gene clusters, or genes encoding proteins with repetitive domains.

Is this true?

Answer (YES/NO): NO